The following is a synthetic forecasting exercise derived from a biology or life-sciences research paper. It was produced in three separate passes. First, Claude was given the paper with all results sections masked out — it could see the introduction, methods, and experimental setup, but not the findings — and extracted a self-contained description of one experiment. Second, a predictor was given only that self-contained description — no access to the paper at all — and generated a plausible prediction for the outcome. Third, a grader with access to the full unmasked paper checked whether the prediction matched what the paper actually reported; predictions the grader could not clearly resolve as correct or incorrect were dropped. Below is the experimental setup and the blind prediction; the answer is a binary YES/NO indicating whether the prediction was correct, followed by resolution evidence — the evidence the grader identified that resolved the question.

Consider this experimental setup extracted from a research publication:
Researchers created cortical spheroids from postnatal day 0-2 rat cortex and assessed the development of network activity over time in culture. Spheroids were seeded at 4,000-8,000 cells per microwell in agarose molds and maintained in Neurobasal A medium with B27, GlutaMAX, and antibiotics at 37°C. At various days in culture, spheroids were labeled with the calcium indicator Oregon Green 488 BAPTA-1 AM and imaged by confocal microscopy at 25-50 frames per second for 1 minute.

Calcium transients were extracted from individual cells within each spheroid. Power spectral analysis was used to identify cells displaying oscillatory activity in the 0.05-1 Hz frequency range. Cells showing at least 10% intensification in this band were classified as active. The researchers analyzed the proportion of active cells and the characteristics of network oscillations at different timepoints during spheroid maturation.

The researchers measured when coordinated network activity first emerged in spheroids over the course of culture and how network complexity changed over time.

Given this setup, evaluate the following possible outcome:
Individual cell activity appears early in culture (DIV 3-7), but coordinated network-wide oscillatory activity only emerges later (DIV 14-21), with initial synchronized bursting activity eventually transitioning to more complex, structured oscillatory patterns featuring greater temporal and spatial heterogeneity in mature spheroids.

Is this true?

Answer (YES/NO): NO